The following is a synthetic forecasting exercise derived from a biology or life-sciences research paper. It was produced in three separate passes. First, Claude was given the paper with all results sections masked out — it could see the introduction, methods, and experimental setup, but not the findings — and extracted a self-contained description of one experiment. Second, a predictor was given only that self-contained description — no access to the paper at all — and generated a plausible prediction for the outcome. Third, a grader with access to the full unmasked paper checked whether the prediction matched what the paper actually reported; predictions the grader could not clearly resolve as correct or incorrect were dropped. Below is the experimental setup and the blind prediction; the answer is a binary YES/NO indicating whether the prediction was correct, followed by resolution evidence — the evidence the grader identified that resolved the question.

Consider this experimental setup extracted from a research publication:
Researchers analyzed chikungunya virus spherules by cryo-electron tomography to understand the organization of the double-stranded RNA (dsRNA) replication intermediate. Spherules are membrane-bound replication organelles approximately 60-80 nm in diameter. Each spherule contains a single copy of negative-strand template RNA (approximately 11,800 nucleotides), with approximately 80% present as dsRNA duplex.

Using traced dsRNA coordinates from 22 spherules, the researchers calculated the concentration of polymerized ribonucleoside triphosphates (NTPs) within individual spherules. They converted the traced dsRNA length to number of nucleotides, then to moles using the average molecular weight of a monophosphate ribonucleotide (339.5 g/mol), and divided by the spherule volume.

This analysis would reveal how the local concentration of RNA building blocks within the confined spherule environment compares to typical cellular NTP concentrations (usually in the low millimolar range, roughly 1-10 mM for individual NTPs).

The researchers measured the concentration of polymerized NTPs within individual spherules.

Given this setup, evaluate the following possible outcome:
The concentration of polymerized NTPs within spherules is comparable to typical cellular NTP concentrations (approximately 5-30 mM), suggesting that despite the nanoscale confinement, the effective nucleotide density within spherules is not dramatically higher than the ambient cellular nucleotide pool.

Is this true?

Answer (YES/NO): NO